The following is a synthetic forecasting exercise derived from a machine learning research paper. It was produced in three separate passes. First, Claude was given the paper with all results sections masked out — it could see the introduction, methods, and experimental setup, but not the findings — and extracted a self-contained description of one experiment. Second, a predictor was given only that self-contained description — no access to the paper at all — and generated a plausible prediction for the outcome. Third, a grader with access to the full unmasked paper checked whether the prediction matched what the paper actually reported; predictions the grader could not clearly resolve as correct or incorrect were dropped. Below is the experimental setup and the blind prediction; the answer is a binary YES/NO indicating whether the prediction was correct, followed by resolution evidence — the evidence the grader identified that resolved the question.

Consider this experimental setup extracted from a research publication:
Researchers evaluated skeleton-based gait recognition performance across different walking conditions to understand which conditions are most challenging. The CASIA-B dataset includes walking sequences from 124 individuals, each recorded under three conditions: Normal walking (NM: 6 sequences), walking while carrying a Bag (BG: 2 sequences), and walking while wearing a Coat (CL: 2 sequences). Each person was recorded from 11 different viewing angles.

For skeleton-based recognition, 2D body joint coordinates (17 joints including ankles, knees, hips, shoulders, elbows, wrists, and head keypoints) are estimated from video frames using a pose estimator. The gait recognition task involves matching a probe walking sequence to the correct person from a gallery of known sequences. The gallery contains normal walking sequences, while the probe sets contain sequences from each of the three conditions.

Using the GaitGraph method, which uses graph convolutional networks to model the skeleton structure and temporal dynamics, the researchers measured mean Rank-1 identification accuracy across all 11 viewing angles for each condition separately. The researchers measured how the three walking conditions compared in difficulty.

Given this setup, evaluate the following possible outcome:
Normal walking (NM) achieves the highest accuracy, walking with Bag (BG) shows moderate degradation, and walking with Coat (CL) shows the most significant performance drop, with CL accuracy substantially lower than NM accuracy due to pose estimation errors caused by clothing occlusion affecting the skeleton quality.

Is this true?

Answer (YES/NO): NO